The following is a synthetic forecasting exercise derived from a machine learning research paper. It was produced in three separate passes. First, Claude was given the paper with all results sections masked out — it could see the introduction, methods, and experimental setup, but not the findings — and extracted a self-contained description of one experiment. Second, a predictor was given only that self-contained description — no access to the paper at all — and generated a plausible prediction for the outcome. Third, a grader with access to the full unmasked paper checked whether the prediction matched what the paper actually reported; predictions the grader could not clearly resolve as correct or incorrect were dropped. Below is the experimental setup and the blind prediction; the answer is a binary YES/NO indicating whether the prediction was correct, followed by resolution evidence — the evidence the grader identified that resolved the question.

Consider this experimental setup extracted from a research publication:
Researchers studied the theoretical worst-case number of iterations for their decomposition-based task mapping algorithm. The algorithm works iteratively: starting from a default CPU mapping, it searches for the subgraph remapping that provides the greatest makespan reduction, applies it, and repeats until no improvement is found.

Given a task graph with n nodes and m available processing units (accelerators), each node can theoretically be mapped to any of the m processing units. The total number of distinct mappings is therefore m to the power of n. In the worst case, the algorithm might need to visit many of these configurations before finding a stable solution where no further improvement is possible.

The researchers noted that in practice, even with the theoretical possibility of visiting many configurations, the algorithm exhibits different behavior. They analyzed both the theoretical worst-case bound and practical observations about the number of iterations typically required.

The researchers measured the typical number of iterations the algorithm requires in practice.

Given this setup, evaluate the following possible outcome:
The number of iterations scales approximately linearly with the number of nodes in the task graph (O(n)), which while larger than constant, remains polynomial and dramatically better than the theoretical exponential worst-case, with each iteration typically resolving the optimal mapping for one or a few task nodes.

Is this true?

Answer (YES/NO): YES